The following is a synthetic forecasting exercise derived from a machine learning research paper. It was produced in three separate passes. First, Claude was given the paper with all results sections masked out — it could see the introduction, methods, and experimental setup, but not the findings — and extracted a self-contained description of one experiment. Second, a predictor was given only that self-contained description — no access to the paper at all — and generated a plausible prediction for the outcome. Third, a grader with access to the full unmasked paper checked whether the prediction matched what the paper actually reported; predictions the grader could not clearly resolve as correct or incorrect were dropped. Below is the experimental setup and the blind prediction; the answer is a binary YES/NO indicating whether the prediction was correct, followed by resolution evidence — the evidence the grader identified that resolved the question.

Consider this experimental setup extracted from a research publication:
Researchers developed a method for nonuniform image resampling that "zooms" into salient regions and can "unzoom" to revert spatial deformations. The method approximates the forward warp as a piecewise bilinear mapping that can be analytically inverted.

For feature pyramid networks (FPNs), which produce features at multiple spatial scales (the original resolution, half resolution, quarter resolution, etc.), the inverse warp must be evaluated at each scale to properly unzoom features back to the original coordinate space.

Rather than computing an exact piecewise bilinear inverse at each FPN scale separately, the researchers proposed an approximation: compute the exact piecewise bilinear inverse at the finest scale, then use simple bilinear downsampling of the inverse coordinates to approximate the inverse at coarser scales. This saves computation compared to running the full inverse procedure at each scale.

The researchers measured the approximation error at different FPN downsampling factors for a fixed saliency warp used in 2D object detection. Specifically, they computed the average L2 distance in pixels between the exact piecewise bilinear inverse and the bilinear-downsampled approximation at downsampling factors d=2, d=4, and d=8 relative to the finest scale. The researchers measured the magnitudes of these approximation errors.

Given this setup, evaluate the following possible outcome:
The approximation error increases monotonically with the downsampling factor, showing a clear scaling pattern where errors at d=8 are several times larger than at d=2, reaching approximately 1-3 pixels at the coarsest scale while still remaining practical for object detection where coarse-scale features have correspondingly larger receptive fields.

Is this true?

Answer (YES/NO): NO